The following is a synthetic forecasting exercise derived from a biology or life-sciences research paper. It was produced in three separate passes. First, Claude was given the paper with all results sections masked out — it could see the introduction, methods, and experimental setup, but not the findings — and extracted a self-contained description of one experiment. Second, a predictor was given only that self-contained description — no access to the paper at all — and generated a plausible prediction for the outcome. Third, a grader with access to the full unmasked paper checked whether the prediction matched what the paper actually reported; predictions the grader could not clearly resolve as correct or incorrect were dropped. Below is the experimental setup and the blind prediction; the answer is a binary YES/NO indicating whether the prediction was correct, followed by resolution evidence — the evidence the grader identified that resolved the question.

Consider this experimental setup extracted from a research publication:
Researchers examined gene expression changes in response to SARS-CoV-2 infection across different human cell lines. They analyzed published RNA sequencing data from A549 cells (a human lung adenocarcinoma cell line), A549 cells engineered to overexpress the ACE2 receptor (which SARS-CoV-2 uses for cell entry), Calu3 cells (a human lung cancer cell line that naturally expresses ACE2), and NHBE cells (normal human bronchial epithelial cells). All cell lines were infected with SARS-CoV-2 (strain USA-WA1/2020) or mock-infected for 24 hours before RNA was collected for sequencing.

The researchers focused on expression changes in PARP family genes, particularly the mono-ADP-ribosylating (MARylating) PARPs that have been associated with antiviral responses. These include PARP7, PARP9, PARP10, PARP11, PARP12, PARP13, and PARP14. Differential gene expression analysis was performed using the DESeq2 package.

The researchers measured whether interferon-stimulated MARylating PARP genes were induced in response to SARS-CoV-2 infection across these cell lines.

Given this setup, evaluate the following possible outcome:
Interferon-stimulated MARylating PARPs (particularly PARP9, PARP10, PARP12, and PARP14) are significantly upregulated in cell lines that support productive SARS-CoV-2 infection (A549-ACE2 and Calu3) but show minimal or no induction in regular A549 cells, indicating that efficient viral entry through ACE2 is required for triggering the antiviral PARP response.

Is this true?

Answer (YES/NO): NO